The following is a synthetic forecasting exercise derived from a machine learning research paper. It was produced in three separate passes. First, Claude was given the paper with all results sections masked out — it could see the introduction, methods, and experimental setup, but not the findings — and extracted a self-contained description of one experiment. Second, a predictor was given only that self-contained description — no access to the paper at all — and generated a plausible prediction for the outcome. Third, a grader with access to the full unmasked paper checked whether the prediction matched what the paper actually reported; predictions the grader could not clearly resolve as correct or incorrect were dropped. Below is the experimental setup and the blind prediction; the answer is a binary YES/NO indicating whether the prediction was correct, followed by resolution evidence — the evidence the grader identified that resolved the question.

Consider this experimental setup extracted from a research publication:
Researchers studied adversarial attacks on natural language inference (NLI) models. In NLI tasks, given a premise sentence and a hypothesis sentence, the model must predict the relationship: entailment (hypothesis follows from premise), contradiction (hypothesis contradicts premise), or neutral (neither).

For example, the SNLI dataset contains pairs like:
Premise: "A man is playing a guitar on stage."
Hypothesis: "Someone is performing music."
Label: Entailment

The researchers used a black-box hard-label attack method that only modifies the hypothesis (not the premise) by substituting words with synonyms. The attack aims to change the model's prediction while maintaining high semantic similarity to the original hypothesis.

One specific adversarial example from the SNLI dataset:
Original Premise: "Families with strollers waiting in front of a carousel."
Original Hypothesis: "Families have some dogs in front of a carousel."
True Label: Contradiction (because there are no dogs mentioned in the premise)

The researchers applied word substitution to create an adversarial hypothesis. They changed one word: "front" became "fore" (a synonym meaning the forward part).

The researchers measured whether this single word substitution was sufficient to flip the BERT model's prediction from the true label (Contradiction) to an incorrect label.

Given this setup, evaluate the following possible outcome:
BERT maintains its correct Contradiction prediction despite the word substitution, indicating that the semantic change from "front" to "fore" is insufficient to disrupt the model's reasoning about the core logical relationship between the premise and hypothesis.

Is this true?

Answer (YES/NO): NO